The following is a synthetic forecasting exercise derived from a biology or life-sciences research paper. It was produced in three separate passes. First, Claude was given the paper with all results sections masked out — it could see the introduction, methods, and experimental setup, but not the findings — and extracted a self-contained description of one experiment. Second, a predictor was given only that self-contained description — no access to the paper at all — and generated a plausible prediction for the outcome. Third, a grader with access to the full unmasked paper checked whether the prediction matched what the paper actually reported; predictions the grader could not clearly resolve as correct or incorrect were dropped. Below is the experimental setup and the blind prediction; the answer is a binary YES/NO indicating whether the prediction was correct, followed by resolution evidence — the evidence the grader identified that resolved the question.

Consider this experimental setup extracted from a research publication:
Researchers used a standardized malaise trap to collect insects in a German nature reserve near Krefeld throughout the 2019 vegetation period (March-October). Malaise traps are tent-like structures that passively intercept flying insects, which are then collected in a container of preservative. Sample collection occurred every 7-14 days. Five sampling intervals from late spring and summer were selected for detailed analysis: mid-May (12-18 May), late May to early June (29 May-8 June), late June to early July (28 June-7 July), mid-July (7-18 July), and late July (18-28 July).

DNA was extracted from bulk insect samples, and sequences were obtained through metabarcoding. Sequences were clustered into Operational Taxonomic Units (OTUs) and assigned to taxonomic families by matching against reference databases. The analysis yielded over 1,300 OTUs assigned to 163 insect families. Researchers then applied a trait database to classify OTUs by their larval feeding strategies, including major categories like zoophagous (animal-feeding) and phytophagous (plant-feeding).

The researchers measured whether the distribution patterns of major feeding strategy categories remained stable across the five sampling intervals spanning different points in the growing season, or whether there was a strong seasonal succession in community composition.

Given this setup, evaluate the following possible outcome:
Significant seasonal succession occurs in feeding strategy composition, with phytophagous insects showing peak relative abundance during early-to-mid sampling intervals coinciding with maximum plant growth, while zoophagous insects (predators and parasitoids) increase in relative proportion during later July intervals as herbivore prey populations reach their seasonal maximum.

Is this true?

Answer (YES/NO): NO